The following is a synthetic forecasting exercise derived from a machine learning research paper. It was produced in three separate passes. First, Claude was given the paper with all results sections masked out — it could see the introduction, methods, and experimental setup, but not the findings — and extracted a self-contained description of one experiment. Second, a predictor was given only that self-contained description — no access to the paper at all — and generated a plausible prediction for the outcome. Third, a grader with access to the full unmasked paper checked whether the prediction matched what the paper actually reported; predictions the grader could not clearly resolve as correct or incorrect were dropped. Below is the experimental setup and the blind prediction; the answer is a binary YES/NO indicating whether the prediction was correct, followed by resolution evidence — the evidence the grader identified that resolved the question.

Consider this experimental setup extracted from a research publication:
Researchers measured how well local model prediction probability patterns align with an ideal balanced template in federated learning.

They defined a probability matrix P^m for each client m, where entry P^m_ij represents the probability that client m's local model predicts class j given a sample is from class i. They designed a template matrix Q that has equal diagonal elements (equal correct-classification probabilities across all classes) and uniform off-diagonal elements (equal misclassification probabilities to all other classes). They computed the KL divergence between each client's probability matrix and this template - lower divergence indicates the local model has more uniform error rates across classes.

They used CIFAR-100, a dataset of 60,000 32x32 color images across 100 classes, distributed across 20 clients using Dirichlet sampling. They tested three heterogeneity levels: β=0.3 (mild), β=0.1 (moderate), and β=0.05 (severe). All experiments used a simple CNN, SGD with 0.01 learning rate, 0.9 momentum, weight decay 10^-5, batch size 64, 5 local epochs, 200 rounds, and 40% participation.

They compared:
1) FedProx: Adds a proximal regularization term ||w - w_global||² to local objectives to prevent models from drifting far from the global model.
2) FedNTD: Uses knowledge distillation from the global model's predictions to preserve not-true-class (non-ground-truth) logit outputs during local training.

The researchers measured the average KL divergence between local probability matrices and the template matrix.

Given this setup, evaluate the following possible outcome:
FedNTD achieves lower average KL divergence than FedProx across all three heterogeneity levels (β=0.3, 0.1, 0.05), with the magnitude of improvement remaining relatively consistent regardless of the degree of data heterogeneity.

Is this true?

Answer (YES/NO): NO